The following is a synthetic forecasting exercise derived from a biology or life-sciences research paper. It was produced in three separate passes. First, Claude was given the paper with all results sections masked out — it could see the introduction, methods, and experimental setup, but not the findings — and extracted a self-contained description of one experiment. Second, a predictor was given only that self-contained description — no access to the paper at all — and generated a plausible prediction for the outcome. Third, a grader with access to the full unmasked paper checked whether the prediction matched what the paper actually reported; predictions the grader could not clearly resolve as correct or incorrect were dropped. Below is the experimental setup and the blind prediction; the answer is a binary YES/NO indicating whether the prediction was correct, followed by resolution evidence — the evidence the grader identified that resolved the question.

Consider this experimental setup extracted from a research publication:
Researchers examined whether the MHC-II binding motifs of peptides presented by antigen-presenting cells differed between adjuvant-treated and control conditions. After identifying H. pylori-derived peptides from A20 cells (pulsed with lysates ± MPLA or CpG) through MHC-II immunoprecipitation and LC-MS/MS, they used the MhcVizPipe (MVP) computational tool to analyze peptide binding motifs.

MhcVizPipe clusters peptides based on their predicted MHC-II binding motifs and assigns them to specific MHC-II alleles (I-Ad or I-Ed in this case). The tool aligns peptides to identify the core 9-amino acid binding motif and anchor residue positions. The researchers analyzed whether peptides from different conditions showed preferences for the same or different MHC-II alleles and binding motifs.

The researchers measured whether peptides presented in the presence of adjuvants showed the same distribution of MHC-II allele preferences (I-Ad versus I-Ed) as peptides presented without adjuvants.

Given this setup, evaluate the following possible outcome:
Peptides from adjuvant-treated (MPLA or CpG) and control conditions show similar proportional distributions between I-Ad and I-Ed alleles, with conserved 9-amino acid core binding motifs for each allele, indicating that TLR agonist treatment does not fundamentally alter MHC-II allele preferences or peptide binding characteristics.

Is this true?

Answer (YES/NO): YES